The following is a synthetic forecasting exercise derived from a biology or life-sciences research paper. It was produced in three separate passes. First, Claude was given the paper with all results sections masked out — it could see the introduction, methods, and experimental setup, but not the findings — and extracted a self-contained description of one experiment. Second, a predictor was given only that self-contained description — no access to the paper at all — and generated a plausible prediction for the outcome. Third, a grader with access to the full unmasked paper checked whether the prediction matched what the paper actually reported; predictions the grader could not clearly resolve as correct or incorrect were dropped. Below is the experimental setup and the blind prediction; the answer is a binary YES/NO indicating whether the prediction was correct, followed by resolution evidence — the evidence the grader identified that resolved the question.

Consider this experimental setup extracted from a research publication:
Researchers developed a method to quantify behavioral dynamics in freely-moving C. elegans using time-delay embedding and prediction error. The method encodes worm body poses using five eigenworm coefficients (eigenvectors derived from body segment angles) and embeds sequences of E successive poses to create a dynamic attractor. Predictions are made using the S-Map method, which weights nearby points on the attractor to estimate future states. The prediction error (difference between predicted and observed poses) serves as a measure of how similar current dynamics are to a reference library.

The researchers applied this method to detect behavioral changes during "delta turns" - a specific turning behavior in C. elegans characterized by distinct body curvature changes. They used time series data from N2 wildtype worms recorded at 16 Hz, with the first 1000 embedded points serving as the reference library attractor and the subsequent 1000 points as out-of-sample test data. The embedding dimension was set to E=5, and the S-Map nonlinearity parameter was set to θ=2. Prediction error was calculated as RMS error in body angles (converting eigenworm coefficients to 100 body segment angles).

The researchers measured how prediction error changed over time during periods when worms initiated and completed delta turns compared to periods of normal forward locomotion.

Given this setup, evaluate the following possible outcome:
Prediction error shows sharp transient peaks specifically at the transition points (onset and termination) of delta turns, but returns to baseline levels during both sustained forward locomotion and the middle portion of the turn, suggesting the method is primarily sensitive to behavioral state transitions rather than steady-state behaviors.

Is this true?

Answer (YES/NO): YES